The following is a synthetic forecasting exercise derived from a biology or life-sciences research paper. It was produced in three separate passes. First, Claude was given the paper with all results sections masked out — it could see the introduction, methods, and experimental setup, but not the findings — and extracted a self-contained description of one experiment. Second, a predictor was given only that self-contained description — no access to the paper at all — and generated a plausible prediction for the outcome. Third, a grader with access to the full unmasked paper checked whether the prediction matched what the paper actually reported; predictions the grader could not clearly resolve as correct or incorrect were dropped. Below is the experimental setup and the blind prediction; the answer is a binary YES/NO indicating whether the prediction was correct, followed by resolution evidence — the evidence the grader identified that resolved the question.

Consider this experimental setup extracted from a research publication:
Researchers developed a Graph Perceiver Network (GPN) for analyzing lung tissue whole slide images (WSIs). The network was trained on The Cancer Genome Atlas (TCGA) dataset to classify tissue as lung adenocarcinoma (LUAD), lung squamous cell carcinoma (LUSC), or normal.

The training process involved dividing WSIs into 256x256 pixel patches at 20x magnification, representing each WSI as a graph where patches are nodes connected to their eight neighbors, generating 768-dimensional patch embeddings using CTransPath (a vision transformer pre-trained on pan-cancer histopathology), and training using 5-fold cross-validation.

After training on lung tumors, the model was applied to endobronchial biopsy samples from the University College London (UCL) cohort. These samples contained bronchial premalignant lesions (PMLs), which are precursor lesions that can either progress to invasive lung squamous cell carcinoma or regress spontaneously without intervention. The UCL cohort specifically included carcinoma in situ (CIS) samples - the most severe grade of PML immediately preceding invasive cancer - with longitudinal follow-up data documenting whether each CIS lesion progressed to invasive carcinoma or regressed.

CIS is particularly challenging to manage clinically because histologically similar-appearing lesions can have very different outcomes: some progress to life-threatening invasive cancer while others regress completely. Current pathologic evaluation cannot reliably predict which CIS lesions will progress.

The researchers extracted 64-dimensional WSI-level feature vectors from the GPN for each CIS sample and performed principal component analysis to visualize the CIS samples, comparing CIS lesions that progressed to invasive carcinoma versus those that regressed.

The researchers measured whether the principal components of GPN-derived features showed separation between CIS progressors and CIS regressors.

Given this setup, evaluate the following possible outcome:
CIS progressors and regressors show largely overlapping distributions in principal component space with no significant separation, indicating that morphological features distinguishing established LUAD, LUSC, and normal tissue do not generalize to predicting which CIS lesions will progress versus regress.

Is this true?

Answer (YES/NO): NO